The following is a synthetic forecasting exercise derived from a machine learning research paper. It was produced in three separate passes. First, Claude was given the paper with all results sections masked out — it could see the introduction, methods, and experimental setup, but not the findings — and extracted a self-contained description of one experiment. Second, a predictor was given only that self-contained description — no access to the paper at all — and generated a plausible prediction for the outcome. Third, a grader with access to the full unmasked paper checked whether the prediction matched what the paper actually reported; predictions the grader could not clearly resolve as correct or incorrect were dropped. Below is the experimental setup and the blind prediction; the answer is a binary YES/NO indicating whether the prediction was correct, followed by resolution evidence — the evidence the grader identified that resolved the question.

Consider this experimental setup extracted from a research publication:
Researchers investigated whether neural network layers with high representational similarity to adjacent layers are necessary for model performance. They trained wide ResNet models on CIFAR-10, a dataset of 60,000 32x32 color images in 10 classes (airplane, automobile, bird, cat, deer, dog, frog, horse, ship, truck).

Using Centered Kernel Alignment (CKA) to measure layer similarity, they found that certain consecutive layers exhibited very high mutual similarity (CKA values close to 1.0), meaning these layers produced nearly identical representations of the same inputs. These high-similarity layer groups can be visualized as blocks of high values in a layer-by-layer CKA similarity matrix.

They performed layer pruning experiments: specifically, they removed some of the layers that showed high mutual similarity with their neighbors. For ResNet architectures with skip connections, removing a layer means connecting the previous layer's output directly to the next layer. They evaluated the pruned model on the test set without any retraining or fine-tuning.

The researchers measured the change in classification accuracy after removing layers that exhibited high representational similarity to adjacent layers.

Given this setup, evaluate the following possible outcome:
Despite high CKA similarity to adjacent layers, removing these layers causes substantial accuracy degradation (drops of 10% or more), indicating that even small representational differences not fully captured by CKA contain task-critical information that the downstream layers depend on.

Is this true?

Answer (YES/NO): NO